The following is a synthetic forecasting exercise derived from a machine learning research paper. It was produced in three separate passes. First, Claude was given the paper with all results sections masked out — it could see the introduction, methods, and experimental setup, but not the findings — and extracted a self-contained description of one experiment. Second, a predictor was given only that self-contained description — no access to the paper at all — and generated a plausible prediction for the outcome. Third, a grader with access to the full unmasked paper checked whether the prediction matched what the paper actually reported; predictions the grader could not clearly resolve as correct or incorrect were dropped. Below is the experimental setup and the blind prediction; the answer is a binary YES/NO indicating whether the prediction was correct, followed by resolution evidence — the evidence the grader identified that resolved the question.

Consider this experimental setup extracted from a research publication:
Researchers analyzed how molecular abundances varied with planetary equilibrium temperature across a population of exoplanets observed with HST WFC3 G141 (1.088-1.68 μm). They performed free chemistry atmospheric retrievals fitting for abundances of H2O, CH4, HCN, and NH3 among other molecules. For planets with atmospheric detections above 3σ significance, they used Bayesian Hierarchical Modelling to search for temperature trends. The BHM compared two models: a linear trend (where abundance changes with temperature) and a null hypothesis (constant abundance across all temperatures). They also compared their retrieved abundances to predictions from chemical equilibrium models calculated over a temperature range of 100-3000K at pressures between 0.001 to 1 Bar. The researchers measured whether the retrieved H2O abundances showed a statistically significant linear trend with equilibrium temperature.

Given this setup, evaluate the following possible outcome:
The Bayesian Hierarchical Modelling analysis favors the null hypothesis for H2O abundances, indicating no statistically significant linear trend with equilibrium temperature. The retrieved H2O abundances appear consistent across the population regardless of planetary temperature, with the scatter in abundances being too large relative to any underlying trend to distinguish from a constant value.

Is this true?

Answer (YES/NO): YES